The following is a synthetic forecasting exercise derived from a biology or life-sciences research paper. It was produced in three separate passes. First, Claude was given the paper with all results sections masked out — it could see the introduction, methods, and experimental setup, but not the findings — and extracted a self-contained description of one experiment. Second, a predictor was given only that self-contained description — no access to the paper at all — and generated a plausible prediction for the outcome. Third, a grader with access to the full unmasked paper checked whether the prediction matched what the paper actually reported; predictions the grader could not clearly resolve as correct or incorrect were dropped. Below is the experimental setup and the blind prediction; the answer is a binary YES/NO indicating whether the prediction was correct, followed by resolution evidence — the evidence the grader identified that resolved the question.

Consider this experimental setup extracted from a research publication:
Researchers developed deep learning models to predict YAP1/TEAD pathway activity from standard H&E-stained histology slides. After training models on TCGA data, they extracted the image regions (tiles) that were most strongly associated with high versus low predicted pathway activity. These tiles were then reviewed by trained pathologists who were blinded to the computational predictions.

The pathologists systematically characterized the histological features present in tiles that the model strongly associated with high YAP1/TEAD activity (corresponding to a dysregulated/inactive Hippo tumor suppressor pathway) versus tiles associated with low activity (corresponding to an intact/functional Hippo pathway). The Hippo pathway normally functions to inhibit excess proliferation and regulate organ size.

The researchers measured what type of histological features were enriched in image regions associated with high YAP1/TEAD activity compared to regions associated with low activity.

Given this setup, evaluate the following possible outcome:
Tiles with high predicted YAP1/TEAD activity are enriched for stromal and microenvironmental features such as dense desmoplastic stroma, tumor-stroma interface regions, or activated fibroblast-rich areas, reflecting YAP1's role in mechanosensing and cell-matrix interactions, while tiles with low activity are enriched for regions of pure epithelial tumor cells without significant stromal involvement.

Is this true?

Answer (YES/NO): NO